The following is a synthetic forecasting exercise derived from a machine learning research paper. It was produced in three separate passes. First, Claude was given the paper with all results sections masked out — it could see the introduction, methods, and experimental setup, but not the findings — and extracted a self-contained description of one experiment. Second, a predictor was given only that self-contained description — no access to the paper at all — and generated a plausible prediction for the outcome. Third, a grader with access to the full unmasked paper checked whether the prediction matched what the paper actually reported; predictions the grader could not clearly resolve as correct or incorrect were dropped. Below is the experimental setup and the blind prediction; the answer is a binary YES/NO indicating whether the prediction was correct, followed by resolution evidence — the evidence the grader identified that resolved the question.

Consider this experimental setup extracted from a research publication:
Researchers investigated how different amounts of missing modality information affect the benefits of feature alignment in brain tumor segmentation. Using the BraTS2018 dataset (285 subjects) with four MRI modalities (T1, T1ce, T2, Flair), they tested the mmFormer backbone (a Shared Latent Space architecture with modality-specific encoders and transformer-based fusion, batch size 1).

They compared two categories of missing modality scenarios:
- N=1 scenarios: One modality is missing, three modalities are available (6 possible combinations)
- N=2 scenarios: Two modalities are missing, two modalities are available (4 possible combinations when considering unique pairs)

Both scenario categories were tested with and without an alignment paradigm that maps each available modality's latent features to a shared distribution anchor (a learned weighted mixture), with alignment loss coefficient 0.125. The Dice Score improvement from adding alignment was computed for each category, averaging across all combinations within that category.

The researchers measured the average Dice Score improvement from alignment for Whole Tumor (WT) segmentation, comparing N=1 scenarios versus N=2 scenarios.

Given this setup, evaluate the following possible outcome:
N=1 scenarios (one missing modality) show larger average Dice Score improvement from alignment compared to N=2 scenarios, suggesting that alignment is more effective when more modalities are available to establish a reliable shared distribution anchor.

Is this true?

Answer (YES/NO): NO